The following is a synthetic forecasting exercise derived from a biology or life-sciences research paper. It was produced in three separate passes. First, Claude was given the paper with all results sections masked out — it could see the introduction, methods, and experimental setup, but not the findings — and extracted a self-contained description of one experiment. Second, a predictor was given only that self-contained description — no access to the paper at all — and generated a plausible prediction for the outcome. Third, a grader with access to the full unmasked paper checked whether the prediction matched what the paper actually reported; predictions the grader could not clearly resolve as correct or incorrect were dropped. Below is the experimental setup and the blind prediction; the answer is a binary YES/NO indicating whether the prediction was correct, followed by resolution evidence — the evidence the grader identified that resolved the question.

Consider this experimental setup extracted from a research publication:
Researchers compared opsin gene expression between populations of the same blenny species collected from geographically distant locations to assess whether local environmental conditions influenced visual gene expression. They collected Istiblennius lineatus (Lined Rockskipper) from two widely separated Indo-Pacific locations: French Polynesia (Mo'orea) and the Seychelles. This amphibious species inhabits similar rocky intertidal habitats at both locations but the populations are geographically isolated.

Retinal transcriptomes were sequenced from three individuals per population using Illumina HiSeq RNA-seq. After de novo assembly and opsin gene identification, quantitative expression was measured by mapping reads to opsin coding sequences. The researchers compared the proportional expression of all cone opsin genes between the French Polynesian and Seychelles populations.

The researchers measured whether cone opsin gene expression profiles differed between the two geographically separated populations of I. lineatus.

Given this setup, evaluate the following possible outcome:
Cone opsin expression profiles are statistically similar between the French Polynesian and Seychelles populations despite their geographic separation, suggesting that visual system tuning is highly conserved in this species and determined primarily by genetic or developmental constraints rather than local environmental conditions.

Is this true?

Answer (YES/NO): YES